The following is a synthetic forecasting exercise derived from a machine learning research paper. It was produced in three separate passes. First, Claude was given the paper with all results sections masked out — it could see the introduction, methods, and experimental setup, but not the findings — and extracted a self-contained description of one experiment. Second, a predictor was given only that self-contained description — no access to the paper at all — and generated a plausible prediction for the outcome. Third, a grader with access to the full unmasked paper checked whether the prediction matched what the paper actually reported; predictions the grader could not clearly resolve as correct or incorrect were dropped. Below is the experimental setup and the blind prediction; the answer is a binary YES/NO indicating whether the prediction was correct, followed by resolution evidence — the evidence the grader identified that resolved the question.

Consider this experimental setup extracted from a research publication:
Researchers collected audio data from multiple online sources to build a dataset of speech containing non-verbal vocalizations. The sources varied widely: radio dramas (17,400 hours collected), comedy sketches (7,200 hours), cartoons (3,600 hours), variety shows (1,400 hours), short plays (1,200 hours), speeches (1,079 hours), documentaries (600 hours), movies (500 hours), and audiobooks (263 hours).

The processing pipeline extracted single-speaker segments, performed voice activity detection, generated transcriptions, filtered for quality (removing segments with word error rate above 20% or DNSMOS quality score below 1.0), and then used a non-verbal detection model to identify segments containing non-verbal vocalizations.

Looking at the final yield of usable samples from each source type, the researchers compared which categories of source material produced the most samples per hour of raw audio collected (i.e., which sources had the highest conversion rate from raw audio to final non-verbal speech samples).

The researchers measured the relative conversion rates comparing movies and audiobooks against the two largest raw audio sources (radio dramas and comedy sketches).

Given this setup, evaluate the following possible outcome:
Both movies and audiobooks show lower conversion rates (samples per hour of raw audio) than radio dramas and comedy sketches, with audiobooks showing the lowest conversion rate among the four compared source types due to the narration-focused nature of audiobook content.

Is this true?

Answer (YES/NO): NO